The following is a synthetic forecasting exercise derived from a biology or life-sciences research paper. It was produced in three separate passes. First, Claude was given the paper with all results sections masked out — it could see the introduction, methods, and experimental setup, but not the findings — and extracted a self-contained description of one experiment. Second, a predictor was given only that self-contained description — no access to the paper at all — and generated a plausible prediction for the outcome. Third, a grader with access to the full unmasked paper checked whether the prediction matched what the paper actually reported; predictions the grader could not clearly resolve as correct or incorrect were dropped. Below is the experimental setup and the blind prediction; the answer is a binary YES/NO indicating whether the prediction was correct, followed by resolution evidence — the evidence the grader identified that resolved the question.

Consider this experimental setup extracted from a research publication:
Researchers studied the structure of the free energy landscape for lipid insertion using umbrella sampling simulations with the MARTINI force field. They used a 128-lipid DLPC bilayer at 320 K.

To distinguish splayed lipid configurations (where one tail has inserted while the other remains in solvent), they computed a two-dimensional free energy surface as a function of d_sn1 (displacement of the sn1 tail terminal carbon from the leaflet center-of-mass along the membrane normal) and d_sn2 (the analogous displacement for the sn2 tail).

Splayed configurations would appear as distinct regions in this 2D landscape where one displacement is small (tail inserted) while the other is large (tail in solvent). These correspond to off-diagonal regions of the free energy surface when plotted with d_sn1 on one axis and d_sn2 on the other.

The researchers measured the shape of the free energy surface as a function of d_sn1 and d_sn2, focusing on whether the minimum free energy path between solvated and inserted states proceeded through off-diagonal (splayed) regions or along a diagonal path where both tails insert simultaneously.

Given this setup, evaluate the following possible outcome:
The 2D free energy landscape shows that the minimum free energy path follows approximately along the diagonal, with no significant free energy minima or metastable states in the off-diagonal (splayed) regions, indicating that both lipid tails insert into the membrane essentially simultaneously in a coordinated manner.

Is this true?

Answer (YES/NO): NO